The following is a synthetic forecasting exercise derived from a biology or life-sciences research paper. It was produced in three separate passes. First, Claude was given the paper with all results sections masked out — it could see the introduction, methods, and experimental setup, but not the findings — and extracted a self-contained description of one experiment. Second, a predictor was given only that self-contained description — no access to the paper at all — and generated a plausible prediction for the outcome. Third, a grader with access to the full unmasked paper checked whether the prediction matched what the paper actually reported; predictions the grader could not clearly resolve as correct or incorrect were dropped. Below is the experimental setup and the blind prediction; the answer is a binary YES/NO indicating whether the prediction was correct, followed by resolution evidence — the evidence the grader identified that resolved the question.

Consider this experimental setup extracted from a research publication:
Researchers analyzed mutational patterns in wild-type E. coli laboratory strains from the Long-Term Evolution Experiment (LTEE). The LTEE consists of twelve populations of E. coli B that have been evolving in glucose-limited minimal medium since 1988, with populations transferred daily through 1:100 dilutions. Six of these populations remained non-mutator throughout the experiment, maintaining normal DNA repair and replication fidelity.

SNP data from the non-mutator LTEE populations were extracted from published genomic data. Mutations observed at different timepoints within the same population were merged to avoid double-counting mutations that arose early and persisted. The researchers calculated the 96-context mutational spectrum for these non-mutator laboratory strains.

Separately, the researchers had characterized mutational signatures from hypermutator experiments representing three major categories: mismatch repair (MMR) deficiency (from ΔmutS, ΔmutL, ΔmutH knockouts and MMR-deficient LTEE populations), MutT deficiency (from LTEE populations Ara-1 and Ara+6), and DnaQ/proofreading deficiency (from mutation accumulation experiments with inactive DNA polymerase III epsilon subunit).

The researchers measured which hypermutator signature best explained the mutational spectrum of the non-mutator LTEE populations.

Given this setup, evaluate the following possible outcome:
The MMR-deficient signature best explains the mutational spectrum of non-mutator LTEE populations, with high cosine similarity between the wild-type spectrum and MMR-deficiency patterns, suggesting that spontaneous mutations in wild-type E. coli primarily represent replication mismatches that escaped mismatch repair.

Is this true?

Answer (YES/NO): NO